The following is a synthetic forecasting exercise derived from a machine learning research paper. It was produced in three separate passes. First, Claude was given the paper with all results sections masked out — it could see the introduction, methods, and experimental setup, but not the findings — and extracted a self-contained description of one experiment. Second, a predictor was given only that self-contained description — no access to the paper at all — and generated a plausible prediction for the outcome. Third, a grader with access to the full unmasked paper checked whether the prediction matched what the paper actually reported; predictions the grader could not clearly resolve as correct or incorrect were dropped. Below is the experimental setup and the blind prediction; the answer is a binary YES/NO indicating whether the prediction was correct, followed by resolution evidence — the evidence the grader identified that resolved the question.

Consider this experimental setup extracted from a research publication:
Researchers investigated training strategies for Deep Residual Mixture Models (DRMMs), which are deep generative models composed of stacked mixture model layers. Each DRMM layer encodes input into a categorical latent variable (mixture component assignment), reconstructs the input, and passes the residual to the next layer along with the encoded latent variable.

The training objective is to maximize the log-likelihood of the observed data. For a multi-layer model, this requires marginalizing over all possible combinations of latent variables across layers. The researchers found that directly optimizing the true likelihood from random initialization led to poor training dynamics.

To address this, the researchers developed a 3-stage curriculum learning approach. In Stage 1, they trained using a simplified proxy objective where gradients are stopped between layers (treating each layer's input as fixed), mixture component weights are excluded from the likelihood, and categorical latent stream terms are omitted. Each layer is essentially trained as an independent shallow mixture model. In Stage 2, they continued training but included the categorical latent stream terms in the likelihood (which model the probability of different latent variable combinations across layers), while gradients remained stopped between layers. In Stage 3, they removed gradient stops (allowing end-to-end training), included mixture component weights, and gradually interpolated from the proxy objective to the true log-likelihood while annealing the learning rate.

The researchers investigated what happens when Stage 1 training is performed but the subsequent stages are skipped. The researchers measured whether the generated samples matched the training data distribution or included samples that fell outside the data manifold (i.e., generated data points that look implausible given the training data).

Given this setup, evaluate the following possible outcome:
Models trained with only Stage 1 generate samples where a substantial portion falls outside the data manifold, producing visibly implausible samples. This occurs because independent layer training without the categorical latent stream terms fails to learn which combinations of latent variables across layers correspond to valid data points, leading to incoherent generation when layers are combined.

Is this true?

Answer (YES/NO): YES